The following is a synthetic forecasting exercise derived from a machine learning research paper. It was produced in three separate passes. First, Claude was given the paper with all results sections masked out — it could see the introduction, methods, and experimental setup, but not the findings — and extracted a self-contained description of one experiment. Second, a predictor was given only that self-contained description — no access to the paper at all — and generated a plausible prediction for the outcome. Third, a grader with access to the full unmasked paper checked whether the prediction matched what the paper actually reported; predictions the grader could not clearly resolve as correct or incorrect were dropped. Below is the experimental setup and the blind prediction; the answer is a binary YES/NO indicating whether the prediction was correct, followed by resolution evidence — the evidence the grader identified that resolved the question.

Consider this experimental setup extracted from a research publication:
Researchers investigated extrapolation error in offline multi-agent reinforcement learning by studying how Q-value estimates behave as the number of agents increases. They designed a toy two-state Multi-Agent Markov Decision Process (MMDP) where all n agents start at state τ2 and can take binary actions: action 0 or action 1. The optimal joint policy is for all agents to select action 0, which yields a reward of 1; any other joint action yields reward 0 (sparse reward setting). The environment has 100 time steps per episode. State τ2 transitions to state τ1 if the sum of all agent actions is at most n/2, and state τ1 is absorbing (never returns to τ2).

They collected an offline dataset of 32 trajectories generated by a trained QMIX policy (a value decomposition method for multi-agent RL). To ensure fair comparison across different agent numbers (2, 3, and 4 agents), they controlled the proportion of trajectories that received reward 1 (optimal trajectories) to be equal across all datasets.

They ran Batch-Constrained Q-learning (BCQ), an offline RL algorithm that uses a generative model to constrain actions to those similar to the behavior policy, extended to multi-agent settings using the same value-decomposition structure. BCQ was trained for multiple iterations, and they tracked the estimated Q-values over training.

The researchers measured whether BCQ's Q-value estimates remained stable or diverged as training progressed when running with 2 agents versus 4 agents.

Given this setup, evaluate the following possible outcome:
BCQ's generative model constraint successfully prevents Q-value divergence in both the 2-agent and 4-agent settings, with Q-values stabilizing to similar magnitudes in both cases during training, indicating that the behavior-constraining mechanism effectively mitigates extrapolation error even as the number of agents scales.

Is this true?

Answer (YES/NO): NO